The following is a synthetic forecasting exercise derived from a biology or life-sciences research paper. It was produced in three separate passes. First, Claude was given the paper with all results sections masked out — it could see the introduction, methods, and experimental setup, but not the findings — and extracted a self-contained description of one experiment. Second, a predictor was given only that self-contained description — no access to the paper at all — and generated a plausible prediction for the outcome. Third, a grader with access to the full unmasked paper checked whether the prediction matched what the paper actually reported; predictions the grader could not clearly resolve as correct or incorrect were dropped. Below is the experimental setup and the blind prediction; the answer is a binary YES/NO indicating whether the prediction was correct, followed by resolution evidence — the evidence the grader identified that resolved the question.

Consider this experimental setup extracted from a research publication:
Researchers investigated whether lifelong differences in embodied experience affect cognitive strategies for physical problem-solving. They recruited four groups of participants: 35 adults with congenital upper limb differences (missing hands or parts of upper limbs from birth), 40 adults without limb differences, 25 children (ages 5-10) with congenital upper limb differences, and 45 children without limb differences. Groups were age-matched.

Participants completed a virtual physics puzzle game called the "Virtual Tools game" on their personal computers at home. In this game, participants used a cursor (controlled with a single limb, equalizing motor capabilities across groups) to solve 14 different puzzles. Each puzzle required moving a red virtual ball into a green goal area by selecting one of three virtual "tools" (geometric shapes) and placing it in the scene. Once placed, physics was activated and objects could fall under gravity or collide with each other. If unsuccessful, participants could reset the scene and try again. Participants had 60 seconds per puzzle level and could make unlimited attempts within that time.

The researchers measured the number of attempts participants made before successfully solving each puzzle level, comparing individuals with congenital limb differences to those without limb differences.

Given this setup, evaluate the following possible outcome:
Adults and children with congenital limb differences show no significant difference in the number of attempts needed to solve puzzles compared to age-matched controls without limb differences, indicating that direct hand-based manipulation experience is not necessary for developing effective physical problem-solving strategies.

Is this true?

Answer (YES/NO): NO